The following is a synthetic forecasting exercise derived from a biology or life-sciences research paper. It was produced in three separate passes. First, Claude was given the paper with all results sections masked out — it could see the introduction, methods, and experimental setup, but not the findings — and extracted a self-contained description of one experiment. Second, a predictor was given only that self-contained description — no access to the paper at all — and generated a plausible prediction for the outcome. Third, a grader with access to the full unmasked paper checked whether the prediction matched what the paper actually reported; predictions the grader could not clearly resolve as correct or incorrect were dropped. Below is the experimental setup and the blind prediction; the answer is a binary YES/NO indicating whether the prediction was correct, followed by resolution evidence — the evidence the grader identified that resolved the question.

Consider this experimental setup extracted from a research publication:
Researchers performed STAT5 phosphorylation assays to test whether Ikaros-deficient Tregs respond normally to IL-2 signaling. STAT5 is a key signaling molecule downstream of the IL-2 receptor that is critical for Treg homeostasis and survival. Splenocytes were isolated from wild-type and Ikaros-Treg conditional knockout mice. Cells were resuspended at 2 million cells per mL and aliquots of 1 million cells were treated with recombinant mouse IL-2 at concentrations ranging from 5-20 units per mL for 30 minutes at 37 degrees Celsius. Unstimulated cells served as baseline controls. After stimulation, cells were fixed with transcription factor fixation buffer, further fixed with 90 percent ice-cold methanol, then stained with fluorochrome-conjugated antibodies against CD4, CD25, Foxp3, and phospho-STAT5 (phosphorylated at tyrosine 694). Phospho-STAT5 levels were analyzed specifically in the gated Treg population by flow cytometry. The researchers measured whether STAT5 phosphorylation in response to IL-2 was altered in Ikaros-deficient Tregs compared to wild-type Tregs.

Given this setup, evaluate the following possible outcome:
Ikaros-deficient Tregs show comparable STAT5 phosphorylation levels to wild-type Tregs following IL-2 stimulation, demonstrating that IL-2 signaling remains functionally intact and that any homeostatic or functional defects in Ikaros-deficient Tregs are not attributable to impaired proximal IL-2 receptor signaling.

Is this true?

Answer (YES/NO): NO